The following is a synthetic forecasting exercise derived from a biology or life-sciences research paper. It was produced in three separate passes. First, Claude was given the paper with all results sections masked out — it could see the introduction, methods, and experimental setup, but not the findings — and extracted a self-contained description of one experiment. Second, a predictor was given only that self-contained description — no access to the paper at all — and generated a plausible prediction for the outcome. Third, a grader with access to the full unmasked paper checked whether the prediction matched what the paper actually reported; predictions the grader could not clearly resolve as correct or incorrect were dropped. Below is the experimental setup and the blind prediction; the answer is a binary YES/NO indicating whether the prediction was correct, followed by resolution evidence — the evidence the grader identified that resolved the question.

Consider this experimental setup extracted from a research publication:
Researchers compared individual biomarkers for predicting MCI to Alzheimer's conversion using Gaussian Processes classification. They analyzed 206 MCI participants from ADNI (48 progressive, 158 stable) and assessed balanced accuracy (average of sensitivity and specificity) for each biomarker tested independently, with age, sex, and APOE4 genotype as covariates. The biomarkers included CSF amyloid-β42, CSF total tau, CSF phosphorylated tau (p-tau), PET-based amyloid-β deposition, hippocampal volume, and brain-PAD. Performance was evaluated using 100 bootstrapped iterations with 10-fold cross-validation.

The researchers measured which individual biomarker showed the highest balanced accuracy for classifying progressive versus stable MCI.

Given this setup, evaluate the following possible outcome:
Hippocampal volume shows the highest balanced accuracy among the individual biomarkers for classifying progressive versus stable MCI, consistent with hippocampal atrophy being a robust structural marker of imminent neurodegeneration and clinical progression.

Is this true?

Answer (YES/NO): NO